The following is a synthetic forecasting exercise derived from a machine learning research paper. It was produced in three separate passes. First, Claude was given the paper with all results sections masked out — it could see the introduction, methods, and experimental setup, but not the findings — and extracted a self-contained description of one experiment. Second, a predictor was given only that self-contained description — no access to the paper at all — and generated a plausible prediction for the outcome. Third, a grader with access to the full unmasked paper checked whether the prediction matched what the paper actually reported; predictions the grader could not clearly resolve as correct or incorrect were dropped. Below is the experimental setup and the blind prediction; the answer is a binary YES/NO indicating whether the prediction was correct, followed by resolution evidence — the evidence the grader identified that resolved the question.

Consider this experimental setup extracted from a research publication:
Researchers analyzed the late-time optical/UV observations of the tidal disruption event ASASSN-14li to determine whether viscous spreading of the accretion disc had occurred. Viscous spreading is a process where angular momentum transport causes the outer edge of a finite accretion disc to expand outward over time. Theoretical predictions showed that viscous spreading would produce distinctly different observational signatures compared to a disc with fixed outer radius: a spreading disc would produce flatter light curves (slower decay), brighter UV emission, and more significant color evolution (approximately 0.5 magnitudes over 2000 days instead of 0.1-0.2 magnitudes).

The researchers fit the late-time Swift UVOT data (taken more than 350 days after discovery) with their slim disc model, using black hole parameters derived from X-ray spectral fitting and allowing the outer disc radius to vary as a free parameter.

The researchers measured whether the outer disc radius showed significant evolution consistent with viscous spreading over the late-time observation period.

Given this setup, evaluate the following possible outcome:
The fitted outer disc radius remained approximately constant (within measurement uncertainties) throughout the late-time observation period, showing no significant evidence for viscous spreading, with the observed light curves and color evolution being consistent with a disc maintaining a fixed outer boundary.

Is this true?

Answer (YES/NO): YES